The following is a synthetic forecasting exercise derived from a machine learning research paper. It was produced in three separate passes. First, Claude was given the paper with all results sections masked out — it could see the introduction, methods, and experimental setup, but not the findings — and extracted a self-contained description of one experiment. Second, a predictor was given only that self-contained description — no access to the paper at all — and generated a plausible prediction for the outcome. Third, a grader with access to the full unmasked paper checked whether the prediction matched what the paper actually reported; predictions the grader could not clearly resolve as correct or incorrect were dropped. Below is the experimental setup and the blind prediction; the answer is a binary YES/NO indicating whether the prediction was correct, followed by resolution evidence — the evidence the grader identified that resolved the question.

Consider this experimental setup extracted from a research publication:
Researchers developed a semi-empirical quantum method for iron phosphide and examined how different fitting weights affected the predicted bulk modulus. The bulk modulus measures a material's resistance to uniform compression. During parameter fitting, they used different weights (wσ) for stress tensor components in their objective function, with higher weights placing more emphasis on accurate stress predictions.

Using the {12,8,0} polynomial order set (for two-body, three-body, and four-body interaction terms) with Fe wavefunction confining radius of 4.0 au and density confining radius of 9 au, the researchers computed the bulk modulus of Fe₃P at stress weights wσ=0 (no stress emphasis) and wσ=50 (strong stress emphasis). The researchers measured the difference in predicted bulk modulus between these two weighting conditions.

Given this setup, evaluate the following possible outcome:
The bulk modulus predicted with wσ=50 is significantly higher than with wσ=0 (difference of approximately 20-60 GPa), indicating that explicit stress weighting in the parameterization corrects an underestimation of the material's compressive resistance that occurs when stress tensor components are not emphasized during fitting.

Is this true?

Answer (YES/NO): NO